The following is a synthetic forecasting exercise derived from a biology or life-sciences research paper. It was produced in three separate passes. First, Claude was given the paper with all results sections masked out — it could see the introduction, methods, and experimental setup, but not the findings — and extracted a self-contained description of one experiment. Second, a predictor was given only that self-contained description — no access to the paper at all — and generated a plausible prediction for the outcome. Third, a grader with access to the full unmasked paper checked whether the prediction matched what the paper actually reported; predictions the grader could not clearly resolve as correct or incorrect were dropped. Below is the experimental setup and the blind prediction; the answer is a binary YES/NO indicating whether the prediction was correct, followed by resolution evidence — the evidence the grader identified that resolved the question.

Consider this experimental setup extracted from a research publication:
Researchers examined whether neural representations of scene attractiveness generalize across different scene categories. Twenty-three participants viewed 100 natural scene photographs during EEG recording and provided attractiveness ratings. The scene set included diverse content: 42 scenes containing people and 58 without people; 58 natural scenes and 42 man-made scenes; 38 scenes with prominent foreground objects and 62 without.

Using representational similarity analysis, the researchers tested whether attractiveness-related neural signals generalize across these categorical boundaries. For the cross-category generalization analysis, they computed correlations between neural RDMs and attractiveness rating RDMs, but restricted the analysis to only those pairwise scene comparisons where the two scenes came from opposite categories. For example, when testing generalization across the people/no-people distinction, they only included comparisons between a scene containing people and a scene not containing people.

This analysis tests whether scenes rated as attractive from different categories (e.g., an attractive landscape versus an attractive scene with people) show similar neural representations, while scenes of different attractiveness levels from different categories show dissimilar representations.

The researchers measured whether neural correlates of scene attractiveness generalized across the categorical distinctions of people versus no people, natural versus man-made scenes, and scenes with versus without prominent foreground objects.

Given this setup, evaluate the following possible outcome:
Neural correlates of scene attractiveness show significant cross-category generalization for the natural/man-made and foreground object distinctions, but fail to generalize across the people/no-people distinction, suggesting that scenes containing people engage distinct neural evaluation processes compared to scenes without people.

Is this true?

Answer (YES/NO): NO